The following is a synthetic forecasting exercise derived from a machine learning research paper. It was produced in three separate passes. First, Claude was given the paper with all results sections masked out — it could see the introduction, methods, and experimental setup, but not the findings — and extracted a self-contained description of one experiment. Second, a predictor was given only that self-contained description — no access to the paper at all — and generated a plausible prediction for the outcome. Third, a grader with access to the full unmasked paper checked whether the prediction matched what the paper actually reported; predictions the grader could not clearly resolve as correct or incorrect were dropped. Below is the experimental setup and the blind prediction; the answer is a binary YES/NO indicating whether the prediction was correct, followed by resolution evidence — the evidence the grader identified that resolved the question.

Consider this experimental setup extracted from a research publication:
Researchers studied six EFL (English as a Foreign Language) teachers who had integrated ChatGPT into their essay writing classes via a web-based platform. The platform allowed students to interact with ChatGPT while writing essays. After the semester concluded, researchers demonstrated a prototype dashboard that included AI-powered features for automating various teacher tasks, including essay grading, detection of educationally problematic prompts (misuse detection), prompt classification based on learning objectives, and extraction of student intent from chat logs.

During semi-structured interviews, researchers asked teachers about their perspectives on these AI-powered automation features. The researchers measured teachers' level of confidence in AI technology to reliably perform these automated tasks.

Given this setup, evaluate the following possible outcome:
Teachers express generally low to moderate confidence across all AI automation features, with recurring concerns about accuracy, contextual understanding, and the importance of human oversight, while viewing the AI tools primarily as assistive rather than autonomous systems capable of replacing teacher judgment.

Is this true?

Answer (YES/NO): YES